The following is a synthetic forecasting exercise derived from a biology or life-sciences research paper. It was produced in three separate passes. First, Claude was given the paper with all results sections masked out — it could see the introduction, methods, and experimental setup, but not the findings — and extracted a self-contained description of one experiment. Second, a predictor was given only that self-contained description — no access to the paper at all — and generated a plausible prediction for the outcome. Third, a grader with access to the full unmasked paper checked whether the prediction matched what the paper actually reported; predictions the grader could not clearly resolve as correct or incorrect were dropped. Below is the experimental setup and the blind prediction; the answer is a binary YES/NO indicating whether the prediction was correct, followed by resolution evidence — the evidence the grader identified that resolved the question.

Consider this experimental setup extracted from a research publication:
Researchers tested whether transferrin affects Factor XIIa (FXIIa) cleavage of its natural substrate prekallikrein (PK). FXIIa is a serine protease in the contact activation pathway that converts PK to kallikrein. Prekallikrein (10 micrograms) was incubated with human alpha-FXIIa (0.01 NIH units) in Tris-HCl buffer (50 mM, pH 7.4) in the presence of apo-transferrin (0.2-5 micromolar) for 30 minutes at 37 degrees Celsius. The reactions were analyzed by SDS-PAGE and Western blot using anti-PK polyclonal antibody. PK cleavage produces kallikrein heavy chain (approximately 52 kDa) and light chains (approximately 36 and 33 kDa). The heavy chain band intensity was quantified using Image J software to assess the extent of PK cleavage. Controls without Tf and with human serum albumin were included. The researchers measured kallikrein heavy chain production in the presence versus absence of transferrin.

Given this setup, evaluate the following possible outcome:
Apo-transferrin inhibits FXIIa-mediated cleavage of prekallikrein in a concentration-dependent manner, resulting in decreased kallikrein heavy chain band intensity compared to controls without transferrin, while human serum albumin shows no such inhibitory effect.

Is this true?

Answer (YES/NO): NO